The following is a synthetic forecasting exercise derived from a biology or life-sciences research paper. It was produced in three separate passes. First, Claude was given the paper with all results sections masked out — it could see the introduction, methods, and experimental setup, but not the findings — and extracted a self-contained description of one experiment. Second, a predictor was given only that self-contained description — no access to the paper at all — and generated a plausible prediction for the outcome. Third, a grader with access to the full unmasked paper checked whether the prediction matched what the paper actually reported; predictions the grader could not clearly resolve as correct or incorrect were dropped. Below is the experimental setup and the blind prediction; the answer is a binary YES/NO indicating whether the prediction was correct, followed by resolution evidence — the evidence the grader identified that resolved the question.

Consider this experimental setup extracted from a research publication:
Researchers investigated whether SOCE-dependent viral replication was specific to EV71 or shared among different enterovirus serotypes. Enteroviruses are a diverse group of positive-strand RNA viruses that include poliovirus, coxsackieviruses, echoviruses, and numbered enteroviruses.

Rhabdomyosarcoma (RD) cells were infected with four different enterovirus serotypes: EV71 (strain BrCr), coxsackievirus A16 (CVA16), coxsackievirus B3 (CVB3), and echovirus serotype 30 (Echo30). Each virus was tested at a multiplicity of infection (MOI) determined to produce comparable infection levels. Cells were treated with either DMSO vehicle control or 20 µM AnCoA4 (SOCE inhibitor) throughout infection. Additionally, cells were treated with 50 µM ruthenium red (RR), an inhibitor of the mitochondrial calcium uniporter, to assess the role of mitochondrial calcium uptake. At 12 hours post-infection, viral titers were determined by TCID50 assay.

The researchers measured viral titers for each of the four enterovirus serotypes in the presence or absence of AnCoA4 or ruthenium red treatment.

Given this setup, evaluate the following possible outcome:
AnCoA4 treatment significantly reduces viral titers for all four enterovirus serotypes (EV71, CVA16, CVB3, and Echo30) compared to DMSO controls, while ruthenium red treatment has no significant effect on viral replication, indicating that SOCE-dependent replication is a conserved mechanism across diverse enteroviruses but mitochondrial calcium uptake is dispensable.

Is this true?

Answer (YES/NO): NO